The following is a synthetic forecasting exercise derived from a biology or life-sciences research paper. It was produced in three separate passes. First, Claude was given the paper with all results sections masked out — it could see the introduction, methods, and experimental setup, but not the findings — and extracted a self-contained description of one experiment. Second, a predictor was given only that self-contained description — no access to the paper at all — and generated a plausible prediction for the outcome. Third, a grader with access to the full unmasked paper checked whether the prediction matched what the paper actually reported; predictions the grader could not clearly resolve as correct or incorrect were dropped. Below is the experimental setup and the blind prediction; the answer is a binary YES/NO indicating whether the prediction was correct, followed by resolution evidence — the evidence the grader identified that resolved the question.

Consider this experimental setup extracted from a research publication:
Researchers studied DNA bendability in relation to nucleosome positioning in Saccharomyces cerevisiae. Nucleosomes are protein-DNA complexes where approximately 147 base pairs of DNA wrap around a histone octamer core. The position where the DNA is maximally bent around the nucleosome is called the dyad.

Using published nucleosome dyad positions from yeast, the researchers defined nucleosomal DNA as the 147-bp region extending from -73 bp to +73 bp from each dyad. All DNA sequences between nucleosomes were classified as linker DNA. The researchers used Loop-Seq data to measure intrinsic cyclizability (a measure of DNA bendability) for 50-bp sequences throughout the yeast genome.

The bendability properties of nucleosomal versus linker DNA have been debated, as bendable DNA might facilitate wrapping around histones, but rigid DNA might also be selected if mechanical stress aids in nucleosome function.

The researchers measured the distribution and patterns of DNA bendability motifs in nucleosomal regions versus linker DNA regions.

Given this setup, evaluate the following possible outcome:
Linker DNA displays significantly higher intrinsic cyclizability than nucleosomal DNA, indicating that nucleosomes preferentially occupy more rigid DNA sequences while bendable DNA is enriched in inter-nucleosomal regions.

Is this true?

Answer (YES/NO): NO